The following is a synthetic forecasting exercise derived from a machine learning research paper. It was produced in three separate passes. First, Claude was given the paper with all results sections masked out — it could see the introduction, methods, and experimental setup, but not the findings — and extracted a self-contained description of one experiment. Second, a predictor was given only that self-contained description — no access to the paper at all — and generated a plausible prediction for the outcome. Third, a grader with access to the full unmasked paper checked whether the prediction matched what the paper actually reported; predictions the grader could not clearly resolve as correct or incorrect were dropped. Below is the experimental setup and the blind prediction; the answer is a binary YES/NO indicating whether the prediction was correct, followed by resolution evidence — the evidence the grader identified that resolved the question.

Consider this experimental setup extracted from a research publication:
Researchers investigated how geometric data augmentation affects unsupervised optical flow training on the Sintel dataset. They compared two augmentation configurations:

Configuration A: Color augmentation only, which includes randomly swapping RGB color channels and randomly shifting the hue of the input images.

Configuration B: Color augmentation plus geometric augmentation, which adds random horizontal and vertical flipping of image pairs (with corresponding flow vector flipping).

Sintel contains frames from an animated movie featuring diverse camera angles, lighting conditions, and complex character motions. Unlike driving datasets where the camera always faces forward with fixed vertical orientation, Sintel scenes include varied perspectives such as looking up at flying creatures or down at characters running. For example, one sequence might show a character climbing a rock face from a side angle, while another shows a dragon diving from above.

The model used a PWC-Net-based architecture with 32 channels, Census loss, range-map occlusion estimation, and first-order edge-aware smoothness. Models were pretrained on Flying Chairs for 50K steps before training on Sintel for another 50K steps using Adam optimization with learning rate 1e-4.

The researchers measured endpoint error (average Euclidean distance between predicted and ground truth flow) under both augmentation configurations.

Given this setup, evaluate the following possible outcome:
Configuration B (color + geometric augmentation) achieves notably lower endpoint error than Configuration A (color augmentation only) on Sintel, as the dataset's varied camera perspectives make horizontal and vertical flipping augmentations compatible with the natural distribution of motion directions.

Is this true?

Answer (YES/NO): YES